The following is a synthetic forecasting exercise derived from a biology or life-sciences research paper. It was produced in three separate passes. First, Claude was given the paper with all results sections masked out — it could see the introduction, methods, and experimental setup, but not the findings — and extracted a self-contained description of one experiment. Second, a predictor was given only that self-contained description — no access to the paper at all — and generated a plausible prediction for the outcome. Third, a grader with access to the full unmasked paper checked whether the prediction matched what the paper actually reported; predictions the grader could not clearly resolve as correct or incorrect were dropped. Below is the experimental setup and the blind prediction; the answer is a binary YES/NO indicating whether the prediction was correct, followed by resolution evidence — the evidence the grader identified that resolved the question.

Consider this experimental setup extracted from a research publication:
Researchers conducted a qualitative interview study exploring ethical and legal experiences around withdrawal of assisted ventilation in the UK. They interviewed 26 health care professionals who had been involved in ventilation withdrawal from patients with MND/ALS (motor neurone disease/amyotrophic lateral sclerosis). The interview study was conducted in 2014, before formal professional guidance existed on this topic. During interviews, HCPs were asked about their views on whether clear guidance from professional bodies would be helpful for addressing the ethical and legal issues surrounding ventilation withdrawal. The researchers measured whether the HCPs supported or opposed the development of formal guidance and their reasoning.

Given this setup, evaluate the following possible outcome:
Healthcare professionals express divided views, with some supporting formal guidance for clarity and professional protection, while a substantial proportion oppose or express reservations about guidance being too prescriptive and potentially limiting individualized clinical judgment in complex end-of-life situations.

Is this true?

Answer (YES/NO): NO